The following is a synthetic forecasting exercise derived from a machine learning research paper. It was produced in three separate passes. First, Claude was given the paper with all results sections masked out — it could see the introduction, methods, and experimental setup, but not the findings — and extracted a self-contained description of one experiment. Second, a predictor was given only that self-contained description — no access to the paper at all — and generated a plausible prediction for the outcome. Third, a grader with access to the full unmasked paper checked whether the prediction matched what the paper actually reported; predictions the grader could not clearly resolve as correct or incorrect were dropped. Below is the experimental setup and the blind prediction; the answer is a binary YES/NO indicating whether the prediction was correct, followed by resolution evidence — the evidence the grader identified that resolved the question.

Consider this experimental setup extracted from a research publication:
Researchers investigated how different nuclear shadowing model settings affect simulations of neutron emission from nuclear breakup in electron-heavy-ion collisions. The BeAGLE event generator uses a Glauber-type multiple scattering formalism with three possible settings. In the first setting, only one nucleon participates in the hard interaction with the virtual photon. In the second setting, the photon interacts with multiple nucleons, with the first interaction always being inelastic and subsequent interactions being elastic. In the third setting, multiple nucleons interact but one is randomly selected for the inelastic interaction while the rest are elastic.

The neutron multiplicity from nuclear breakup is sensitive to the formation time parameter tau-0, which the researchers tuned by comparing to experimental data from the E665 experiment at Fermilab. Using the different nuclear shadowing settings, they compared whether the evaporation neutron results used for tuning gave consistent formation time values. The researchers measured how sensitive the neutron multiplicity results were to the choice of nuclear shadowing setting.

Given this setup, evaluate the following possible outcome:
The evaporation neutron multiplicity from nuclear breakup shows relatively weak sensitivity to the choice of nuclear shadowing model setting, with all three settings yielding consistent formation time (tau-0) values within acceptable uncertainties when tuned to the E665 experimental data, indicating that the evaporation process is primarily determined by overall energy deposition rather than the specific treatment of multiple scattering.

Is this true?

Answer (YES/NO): YES